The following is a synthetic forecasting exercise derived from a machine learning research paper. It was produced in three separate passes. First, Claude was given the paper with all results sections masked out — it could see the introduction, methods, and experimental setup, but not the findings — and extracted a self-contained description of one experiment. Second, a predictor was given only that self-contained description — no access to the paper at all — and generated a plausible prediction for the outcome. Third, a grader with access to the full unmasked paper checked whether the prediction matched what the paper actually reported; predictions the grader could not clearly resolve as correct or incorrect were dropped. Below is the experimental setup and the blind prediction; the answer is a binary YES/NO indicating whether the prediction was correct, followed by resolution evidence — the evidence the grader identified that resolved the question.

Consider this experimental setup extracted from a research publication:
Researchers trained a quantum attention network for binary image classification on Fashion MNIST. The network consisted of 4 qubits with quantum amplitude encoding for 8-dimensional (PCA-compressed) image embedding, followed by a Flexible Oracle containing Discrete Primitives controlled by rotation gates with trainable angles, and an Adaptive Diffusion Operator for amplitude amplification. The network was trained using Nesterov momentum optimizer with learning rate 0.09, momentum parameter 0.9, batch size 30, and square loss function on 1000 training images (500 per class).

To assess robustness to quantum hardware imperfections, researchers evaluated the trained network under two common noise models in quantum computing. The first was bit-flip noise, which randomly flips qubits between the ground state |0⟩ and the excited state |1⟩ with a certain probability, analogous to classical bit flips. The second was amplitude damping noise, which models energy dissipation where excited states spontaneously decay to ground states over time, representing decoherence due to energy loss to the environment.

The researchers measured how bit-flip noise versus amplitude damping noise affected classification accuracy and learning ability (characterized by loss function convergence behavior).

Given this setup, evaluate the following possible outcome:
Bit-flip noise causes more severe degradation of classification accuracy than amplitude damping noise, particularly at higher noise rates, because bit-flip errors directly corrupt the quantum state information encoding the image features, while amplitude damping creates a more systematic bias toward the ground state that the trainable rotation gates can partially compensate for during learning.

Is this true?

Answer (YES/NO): NO